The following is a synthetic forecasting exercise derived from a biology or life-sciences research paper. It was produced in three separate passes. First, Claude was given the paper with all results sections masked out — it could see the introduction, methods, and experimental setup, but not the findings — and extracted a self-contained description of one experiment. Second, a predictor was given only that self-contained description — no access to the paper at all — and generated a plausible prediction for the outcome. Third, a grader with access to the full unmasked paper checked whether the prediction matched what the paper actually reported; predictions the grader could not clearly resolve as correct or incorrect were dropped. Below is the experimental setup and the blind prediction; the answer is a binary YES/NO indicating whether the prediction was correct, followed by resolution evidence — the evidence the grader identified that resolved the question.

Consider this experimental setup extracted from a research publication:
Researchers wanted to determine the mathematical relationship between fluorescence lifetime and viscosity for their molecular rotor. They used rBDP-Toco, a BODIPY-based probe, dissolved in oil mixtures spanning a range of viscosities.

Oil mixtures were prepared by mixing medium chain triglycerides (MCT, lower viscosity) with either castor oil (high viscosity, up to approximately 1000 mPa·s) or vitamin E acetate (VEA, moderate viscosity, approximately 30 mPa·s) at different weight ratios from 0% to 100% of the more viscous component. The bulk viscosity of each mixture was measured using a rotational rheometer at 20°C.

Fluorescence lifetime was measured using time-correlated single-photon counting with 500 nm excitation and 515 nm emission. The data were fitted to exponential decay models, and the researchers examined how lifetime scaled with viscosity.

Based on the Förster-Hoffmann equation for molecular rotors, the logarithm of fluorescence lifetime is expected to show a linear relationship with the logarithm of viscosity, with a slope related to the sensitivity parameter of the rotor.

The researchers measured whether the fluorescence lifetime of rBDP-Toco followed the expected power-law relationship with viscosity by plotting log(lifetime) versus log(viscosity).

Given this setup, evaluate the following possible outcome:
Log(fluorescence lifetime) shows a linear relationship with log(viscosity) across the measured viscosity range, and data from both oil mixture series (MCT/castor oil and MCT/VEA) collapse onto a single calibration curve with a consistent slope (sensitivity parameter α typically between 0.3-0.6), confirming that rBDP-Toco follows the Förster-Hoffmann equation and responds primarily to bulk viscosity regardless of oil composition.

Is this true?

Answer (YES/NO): NO